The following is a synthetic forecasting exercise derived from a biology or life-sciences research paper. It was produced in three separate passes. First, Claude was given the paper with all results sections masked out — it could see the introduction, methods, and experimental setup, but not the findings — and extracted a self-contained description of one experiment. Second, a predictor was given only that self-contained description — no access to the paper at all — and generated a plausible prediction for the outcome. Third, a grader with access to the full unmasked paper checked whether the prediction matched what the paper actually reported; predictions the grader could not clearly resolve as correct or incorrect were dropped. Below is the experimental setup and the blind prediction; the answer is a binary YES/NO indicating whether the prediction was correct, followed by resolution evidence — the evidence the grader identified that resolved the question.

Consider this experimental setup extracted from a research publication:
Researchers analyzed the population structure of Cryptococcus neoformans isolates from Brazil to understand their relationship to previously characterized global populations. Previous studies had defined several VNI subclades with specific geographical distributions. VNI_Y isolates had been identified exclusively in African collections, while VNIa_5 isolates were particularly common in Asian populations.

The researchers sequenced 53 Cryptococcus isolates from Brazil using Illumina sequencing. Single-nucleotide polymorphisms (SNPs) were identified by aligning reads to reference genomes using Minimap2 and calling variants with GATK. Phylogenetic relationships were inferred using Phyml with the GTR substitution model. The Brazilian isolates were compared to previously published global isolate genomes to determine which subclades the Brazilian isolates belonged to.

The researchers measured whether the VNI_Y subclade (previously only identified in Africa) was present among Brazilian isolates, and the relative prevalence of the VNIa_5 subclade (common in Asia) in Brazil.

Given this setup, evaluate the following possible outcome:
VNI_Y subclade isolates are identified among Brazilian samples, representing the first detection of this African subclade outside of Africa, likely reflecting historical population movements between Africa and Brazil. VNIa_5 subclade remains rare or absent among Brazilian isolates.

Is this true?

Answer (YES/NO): YES